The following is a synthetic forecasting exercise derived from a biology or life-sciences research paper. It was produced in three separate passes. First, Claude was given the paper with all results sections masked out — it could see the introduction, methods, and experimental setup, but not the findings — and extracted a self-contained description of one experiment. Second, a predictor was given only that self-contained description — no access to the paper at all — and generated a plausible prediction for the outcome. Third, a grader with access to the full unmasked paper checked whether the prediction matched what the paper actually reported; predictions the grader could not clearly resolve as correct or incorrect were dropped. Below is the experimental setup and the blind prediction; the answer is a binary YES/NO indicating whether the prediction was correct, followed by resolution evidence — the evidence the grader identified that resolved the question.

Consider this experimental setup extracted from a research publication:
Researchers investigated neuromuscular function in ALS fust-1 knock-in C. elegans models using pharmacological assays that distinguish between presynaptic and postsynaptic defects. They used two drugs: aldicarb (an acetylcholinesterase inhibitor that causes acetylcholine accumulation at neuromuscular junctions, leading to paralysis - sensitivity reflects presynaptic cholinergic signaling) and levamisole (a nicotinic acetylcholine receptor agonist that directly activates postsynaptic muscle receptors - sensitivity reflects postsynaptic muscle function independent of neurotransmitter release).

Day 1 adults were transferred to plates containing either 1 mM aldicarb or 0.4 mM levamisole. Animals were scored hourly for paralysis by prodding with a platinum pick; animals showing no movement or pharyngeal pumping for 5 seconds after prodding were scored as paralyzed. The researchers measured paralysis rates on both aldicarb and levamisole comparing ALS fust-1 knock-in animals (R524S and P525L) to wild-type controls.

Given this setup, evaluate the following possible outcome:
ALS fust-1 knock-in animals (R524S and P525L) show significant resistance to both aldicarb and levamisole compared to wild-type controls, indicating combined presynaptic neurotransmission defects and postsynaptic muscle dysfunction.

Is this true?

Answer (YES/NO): NO